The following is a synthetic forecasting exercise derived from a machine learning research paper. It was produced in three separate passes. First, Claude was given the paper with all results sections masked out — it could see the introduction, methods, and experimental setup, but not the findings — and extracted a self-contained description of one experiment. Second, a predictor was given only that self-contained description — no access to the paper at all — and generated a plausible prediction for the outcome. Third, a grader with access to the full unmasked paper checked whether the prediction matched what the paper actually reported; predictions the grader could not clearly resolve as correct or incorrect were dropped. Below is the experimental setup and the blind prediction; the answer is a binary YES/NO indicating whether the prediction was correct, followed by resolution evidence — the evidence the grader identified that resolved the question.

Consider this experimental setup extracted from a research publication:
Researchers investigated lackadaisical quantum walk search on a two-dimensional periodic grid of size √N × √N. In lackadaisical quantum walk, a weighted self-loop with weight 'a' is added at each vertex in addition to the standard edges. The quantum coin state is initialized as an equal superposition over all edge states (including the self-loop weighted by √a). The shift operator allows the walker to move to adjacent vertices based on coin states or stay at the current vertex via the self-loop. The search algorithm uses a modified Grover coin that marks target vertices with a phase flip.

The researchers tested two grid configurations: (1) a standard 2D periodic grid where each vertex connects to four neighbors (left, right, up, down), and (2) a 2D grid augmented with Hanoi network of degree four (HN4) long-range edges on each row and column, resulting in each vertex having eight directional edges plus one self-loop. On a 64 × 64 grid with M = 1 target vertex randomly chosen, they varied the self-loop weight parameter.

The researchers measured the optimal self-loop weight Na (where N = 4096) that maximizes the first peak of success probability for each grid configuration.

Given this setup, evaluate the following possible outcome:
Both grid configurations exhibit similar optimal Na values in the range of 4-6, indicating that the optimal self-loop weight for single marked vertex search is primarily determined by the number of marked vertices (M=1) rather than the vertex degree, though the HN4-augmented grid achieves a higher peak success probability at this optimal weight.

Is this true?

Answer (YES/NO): NO